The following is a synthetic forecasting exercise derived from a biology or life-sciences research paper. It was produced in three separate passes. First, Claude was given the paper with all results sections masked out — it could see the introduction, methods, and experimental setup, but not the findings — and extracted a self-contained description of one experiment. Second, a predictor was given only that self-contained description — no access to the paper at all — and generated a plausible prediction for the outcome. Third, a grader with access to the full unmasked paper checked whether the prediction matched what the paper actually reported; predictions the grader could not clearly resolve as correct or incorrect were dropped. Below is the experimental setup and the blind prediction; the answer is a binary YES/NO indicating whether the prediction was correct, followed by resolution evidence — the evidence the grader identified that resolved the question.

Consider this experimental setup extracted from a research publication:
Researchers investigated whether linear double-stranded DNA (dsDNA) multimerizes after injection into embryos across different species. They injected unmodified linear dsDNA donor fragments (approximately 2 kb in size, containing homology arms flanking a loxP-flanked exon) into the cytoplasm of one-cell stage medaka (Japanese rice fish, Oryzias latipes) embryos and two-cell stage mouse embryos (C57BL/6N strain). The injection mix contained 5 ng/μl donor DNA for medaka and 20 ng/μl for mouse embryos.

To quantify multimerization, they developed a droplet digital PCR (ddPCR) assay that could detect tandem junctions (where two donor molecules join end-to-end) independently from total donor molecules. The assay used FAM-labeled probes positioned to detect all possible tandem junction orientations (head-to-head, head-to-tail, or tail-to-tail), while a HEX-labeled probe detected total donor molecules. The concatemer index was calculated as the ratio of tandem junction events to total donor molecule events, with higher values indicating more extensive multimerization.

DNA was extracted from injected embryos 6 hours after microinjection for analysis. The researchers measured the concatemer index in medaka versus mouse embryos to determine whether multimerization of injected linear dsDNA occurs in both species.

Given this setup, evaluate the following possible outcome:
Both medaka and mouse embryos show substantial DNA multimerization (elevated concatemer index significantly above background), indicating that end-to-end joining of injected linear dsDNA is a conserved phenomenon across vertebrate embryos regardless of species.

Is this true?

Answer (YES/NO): YES